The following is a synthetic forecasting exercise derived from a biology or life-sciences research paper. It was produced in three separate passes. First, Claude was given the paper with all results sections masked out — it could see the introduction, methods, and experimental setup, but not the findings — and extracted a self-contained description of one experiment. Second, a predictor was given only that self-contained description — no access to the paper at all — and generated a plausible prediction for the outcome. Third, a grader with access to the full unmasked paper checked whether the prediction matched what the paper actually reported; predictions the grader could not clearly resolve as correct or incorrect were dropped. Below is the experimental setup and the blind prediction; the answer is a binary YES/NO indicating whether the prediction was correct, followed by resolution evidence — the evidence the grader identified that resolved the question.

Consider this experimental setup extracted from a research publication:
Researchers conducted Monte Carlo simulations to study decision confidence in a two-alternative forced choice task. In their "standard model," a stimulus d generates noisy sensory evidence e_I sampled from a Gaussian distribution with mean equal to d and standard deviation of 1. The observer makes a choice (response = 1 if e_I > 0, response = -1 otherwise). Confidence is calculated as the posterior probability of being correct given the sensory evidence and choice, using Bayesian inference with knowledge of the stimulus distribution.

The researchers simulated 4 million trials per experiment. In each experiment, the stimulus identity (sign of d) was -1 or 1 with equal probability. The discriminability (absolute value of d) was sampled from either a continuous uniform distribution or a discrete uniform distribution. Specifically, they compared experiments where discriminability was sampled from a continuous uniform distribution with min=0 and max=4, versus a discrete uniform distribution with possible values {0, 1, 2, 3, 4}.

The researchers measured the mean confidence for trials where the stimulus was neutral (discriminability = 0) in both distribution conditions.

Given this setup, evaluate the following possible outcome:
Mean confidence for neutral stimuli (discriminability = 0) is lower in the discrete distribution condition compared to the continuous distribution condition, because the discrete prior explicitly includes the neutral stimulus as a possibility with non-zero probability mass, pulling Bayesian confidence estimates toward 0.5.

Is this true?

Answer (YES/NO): YES